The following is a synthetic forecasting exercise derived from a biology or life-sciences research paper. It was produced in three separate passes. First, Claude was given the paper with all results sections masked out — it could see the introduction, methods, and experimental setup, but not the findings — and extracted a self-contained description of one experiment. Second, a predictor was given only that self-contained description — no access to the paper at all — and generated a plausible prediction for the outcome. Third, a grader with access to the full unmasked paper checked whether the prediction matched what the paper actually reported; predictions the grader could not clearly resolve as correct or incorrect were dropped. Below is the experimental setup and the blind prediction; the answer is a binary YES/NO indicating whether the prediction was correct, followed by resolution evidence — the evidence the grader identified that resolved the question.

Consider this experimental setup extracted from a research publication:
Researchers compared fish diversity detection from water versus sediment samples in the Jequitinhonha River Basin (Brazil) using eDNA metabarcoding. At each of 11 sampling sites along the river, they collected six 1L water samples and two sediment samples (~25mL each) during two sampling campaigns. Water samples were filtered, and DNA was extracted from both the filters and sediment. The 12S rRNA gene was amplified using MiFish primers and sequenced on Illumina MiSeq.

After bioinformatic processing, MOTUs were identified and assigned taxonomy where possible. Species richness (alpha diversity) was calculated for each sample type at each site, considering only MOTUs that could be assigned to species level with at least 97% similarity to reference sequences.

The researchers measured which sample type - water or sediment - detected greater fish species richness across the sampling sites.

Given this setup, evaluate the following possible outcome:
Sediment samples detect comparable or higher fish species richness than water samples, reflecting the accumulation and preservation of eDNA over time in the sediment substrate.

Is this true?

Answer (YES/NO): NO